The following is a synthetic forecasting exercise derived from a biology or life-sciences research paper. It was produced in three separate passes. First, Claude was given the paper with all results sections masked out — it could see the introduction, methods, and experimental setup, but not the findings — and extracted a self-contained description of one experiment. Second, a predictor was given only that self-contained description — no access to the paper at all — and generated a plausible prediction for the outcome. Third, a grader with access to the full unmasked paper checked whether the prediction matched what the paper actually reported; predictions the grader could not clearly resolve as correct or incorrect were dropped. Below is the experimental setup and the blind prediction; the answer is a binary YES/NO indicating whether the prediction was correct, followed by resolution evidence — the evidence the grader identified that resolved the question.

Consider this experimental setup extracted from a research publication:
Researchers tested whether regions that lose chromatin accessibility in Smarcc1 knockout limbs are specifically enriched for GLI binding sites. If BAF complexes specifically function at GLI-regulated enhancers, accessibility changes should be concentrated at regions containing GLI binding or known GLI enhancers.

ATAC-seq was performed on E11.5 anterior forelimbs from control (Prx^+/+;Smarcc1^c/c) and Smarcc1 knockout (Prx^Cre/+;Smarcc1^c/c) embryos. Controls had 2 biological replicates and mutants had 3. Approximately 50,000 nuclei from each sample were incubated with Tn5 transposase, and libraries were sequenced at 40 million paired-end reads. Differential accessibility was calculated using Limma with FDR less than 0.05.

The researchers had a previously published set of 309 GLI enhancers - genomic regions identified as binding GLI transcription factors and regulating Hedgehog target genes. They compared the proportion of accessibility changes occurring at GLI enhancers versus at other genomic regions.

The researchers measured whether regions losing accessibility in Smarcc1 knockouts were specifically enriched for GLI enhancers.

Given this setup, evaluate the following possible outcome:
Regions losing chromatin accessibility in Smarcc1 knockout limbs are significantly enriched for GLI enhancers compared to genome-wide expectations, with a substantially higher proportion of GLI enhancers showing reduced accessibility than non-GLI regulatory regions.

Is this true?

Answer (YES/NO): NO